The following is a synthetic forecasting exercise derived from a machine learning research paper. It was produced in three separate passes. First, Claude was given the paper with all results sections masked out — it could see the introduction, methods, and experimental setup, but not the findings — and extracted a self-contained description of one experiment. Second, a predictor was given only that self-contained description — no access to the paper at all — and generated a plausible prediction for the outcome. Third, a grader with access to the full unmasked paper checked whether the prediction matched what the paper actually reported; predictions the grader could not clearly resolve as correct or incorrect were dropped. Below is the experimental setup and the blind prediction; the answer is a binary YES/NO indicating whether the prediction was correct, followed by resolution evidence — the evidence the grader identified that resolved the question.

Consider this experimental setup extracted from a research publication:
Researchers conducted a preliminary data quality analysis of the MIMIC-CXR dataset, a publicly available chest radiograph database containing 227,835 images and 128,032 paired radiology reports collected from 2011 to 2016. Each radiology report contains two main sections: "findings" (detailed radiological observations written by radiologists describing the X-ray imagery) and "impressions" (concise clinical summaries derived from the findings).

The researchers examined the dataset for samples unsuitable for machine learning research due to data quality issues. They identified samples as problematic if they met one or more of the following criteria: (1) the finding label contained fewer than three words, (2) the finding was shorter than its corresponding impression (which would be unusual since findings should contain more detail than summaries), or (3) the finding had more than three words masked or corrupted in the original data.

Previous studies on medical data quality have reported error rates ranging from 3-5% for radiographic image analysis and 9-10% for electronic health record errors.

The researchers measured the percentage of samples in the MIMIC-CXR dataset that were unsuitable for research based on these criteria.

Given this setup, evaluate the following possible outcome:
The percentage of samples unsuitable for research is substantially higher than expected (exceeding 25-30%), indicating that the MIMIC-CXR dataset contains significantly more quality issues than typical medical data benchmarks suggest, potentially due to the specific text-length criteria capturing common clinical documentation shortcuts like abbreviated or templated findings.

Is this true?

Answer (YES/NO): NO